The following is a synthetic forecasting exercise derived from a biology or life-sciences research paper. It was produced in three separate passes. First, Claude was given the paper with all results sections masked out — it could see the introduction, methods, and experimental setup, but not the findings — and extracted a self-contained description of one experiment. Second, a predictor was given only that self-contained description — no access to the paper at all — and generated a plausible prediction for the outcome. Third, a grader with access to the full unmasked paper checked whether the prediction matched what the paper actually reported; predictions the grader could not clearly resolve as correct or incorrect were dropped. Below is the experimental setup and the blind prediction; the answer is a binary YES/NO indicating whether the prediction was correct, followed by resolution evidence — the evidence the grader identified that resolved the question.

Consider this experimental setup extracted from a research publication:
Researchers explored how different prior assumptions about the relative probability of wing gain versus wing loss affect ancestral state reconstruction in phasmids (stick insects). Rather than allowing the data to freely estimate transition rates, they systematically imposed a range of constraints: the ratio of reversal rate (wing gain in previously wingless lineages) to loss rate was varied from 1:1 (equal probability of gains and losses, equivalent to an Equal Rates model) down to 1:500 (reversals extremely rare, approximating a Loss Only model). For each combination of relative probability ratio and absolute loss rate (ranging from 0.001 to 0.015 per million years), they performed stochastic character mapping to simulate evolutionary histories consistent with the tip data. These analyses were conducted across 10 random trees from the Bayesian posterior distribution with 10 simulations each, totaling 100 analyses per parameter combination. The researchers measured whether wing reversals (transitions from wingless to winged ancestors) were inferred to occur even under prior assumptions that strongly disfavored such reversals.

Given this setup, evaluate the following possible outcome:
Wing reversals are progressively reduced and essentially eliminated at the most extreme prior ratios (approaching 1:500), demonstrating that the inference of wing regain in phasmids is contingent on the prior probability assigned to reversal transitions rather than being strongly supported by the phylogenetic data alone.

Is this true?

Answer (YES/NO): NO